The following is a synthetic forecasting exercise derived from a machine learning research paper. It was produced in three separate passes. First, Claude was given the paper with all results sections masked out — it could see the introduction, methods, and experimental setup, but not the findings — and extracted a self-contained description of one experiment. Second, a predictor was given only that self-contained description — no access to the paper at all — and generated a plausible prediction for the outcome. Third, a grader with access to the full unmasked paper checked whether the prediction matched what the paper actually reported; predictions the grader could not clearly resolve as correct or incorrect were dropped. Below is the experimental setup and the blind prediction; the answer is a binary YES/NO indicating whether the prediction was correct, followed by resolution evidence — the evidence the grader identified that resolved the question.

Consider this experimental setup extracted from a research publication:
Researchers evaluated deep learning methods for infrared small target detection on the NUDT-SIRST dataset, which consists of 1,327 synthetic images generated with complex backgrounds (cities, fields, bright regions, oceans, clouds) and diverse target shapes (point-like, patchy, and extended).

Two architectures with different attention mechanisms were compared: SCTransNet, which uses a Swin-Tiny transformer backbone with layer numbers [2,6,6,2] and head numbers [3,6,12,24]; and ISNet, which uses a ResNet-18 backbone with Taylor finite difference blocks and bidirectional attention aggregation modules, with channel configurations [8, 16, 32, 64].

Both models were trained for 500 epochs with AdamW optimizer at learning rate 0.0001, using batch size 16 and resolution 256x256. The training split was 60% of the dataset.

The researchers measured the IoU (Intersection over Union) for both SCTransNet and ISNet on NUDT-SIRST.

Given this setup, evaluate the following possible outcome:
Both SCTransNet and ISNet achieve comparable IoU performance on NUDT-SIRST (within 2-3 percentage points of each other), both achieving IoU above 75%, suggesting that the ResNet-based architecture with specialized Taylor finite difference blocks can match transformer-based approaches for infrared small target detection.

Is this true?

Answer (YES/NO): NO